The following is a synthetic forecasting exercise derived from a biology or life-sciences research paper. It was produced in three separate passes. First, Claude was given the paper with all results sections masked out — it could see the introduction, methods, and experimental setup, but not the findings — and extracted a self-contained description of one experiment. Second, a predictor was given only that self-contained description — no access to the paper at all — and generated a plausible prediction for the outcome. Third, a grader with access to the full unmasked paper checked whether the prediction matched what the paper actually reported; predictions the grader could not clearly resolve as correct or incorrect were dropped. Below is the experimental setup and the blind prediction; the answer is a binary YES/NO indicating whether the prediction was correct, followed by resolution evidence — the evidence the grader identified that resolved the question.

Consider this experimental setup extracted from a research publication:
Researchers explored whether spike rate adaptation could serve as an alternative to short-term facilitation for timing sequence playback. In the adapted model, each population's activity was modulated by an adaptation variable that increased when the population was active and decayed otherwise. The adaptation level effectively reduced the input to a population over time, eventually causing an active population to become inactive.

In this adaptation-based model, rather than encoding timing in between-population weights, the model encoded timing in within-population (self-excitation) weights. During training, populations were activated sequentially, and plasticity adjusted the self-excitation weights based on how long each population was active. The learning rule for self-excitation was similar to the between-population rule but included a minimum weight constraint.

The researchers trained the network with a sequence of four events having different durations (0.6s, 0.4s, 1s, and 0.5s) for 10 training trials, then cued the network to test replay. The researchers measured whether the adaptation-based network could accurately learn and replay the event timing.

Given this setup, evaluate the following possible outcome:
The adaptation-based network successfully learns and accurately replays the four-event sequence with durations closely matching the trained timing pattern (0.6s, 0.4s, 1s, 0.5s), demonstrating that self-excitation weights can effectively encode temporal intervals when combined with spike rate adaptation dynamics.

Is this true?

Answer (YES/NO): YES